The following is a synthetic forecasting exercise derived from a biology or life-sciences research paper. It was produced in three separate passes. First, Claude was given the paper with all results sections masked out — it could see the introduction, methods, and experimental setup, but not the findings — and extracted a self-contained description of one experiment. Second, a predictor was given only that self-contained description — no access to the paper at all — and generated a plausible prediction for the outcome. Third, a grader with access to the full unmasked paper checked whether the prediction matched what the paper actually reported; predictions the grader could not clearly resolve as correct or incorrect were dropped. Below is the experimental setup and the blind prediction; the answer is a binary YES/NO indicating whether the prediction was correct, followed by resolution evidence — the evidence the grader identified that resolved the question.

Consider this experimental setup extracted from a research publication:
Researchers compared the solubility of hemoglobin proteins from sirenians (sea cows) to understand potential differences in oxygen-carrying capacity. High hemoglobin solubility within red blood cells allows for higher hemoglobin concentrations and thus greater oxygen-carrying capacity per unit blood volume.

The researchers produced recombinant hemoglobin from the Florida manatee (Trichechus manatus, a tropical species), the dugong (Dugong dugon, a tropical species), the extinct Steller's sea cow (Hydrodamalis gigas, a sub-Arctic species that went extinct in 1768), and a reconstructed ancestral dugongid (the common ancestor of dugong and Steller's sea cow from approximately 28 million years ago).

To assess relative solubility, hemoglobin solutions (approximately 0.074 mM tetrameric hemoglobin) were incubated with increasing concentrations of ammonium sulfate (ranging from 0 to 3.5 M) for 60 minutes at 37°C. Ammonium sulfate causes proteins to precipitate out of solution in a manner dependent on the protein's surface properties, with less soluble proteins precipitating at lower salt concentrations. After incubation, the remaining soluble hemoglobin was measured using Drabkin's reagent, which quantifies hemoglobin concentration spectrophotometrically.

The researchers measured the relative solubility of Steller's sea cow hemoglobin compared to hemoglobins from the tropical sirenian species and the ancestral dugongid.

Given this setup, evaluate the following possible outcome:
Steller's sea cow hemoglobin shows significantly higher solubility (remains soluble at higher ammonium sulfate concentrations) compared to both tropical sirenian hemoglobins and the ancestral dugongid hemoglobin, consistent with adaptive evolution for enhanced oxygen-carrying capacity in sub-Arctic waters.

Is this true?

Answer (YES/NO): YES